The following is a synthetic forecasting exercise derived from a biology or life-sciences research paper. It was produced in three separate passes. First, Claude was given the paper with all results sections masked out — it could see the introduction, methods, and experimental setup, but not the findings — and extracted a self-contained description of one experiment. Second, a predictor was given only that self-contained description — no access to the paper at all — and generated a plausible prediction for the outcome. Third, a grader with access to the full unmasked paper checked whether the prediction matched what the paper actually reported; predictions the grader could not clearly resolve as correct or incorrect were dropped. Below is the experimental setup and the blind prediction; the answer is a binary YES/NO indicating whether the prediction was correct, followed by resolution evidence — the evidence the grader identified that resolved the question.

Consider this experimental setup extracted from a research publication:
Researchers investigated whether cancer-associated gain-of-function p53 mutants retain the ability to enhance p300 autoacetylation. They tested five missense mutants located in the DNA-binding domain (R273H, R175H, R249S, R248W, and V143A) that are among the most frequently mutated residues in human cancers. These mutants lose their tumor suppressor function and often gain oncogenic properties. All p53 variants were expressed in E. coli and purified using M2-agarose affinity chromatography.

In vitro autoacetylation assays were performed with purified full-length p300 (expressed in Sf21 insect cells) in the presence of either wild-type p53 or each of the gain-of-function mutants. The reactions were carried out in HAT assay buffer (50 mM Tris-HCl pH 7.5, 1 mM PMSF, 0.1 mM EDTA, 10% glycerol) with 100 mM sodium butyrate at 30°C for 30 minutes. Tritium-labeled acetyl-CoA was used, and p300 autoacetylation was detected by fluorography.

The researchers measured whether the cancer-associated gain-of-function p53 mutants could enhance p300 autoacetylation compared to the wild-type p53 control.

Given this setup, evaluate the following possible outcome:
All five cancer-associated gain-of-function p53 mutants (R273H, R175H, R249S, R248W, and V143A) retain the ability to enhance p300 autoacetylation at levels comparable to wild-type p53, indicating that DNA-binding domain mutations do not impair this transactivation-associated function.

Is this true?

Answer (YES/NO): YES